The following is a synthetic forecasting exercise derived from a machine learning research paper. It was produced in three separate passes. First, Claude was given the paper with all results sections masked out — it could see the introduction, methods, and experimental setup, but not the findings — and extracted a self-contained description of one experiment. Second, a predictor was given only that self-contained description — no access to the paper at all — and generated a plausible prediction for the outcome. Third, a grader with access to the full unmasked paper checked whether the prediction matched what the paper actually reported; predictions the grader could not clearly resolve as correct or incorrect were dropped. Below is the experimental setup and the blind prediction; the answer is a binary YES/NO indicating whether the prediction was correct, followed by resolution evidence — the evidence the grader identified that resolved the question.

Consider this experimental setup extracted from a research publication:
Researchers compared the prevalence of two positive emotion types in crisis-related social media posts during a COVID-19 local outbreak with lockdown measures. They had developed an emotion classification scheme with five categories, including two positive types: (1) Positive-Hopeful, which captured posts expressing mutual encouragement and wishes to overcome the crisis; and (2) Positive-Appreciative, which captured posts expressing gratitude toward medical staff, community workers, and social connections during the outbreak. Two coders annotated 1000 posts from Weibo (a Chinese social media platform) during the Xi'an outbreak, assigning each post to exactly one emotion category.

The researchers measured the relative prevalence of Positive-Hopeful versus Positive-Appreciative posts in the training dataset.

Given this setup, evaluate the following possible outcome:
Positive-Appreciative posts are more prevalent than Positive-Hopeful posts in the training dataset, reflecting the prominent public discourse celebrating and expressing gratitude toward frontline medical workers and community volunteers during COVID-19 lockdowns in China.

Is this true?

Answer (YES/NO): NO